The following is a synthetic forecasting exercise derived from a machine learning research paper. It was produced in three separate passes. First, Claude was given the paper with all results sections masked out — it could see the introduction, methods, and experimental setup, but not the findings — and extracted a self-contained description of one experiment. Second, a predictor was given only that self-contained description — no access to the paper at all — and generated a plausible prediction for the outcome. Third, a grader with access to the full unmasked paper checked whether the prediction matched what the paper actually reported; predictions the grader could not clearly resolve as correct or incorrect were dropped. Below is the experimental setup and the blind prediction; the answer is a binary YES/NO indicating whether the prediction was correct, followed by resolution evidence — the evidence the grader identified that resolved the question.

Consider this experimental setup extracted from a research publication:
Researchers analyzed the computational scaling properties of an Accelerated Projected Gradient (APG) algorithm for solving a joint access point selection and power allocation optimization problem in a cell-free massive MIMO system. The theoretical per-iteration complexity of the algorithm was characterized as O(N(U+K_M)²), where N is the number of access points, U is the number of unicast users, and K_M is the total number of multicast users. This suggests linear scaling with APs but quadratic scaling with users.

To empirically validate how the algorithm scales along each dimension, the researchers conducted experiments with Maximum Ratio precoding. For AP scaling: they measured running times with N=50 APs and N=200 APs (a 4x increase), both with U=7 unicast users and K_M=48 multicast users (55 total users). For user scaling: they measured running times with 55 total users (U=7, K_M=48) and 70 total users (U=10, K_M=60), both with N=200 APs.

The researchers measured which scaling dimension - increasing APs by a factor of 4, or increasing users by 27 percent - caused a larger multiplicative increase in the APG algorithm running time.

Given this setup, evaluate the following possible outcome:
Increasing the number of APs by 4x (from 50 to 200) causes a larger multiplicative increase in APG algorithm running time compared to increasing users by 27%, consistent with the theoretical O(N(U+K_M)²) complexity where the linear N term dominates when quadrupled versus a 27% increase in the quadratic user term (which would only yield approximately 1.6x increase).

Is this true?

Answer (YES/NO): NO